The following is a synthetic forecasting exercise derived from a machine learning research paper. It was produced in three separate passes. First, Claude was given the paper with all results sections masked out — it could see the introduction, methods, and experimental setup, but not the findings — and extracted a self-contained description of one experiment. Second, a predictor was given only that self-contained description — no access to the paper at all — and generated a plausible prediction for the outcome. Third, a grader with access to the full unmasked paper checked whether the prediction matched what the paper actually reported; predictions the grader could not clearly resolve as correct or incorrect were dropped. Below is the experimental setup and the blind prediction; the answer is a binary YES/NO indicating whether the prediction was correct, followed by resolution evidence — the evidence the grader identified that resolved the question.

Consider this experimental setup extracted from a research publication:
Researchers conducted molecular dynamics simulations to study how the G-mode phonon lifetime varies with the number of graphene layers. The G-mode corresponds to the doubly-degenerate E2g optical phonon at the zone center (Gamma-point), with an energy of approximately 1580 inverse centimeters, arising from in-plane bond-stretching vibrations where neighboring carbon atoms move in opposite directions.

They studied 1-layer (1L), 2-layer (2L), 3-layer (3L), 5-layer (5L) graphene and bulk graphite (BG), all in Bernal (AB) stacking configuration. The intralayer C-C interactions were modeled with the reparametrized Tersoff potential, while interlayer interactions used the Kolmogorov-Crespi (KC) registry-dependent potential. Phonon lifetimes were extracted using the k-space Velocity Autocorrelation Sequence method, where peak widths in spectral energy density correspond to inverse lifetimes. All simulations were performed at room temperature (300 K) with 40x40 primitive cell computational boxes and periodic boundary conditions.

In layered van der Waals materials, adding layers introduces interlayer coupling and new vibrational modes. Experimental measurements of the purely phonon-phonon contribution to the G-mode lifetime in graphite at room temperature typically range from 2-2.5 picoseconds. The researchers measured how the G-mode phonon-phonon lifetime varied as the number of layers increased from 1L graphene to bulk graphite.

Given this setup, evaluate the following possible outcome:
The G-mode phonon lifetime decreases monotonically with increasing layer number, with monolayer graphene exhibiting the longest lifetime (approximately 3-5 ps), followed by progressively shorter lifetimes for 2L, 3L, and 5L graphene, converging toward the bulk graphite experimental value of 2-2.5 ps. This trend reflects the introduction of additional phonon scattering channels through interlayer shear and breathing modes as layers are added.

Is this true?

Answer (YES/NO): NO